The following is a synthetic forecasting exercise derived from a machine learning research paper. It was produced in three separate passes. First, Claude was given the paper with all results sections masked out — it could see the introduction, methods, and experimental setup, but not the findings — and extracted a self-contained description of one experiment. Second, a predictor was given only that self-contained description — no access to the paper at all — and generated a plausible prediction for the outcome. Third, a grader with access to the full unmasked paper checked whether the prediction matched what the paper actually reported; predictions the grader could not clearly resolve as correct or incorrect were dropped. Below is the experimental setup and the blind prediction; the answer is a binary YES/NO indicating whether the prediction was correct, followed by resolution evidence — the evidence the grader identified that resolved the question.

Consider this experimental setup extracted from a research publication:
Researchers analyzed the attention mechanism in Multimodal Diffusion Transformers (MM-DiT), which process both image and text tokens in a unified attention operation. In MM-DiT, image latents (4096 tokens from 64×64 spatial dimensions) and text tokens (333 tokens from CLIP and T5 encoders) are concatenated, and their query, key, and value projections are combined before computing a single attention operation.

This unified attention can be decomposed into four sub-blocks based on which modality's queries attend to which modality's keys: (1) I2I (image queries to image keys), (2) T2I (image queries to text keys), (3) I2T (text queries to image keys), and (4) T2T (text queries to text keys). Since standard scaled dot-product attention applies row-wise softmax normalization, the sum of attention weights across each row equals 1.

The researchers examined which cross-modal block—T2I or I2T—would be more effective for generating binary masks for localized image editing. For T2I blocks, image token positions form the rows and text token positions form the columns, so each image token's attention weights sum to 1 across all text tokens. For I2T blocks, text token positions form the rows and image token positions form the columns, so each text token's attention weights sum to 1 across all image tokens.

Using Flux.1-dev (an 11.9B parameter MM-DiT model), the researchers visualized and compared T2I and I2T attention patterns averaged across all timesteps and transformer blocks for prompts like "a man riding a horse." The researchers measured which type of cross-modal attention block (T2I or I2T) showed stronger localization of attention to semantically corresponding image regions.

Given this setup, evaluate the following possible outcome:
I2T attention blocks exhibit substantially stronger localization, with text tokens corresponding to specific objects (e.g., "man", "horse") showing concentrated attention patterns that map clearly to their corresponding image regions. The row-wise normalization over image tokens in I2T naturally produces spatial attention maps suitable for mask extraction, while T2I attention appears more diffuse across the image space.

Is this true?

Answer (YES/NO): NO